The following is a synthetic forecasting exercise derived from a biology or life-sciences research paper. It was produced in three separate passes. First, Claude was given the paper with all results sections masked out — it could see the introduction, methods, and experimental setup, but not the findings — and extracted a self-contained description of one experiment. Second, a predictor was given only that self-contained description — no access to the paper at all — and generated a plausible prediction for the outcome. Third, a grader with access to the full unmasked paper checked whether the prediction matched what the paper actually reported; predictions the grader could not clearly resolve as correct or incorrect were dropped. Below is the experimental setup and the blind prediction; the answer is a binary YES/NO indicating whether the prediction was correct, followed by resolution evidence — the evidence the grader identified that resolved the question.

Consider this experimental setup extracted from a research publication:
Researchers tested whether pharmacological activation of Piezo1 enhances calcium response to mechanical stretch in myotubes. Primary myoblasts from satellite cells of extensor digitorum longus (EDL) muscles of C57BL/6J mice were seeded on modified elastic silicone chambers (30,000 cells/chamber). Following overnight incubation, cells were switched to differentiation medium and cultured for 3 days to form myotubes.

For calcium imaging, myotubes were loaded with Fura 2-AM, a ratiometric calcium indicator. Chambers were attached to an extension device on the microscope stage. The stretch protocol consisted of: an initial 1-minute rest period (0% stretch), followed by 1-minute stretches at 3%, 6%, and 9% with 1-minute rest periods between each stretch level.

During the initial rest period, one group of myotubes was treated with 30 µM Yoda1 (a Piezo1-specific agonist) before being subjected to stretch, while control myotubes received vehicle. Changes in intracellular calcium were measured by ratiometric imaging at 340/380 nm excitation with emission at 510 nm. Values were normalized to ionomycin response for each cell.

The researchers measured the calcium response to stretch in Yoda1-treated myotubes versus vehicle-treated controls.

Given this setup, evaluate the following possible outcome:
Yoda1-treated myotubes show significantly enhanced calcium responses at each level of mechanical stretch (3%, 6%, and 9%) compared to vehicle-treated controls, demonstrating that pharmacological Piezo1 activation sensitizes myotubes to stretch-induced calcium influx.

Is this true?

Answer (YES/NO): YES